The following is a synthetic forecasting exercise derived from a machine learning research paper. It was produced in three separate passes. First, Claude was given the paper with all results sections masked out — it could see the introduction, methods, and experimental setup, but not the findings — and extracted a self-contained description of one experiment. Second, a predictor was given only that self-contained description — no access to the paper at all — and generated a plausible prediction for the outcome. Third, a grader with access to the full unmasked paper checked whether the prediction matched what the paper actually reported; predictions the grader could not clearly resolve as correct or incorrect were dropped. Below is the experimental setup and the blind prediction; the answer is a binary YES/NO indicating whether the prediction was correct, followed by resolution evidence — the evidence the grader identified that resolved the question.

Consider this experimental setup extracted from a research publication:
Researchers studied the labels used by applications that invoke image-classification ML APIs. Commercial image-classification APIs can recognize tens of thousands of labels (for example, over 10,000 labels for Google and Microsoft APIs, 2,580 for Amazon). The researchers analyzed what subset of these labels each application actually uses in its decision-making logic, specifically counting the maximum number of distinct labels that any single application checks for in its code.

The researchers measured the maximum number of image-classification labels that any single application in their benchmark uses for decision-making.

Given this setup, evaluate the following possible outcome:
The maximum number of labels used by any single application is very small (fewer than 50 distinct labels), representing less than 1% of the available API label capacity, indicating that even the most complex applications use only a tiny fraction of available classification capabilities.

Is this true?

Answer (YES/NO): NO